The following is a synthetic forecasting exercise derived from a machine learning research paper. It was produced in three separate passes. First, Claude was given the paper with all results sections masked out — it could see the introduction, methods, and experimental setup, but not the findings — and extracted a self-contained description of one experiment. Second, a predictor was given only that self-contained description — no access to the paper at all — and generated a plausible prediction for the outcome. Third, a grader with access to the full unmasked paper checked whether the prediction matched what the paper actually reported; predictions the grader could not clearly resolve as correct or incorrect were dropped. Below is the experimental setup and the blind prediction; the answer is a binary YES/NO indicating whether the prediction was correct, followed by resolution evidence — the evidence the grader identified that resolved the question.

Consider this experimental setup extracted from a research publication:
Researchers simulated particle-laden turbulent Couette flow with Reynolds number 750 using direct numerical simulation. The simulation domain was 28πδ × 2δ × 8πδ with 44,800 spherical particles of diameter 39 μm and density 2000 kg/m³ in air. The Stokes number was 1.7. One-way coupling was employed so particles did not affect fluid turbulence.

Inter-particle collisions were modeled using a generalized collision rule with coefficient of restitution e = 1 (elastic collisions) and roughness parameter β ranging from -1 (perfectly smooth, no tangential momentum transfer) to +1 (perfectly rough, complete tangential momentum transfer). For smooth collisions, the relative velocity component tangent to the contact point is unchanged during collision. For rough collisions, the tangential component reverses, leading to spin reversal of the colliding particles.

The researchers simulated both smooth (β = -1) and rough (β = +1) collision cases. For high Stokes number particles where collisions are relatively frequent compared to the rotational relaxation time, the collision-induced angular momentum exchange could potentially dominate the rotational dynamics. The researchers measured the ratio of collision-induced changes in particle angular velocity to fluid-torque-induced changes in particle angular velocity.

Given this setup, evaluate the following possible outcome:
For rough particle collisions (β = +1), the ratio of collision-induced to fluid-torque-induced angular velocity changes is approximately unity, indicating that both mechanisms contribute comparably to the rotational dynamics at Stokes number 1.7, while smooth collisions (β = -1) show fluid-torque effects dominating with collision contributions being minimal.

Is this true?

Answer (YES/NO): NO